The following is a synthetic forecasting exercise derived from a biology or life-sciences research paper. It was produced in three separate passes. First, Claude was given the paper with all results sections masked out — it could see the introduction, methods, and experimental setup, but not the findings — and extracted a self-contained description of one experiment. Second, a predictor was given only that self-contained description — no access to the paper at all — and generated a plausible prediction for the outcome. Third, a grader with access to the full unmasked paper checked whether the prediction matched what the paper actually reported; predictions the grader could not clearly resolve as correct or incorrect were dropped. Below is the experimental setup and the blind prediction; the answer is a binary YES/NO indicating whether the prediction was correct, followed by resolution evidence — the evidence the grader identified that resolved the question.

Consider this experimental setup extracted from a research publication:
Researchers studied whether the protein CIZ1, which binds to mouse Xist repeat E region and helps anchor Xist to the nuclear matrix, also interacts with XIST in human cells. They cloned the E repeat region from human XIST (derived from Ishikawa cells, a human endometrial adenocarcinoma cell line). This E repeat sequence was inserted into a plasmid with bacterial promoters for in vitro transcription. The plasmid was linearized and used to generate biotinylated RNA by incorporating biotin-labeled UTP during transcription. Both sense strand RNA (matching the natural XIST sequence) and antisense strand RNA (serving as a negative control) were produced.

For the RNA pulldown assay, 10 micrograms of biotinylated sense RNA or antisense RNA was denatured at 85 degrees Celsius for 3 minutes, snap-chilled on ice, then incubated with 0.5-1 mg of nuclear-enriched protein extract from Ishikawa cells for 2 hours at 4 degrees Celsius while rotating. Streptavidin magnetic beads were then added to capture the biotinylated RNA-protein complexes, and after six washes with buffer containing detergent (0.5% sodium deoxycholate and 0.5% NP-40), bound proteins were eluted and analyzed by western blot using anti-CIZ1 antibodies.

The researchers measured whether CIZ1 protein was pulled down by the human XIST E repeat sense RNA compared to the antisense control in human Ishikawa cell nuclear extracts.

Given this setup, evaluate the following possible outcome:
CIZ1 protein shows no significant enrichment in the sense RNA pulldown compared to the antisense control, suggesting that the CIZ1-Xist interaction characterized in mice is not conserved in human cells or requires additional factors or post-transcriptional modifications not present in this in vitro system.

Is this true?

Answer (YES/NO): NO